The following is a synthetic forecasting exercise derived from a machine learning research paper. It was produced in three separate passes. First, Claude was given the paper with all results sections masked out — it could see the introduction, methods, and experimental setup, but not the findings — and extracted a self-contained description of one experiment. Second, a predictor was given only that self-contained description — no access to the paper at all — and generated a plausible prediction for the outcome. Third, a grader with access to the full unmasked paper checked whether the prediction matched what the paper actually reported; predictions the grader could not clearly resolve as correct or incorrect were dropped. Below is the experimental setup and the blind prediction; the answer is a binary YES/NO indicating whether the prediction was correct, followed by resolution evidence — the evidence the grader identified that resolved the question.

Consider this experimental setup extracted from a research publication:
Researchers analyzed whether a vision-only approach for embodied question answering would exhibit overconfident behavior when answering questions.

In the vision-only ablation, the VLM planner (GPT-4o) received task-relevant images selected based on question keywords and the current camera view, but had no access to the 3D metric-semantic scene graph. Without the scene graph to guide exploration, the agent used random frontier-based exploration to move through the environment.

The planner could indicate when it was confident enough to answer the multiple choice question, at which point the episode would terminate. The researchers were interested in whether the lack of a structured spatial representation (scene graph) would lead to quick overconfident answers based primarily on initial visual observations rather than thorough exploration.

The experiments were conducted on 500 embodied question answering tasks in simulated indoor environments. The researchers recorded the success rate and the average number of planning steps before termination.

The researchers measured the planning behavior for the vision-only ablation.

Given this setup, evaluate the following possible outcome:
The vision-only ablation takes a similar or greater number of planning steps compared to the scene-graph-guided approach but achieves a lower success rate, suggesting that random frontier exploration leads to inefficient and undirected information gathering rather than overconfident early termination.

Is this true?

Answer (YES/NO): NO